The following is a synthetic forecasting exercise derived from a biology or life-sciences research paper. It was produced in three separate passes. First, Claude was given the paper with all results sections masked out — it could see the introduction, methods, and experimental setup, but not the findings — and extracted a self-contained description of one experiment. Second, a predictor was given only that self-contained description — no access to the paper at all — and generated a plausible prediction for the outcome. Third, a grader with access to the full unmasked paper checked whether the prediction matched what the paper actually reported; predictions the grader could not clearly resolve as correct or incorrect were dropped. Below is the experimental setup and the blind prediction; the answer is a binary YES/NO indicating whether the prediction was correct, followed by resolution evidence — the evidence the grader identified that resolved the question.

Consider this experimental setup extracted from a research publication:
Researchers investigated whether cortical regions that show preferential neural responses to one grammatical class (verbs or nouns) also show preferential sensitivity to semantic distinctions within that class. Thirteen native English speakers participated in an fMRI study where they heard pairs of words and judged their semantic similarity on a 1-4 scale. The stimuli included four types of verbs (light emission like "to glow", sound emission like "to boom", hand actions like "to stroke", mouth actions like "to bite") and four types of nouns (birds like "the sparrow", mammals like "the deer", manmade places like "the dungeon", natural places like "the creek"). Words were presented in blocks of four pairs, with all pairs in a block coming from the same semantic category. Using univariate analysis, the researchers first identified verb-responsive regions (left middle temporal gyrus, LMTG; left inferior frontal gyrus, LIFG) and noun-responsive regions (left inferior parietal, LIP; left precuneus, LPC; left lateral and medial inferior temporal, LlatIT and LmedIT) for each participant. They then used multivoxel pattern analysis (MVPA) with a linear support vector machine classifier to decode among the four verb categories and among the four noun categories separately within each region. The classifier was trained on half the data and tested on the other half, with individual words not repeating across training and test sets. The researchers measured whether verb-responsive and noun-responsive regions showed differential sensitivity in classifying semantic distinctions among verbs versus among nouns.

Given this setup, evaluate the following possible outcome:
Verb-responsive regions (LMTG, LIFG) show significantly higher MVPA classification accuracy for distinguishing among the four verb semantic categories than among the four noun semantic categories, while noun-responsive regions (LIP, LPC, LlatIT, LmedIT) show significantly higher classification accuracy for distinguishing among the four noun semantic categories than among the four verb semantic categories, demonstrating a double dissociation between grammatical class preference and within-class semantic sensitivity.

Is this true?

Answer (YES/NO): NO